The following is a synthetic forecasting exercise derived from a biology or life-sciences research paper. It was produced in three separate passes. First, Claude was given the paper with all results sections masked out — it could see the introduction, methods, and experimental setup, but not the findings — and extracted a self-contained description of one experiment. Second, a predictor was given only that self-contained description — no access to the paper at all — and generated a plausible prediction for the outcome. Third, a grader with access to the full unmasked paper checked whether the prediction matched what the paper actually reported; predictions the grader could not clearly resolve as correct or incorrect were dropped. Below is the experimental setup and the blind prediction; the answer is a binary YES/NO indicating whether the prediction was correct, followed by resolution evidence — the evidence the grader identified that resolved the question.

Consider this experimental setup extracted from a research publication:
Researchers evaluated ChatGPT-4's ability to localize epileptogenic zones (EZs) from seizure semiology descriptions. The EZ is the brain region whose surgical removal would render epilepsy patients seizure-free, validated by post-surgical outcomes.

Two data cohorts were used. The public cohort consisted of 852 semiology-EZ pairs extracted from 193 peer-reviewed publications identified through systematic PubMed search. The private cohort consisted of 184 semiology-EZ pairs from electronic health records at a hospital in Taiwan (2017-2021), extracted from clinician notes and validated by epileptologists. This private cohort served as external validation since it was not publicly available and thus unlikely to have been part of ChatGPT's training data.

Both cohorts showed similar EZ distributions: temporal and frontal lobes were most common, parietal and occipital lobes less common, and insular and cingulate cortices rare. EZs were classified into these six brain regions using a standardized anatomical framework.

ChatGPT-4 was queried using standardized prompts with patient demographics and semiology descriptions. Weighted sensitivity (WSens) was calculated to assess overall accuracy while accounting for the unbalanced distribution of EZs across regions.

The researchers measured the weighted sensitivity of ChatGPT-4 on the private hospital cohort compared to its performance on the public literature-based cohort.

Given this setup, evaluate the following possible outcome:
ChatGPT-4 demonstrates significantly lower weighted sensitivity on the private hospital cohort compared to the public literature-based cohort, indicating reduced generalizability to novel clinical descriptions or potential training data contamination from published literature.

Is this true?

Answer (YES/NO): NO